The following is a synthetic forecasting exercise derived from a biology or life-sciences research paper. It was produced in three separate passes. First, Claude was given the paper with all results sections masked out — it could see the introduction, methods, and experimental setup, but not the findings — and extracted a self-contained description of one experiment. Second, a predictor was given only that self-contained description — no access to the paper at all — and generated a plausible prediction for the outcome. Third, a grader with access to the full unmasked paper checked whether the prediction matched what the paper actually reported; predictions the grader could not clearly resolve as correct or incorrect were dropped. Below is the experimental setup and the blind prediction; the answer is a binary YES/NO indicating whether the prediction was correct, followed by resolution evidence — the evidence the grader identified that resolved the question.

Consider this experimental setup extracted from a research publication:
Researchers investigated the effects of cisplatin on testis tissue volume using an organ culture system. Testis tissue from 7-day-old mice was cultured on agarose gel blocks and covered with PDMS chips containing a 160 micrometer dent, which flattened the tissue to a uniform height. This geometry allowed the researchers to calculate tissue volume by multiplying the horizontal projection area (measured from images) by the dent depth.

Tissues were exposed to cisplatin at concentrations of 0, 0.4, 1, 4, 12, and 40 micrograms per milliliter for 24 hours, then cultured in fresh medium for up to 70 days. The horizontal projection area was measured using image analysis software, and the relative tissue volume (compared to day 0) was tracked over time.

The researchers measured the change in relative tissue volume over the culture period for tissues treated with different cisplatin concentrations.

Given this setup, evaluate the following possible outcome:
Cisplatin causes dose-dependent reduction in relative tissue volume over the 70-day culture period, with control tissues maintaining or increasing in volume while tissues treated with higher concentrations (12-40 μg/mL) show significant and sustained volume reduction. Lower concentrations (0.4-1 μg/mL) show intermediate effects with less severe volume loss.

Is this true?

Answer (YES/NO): NO